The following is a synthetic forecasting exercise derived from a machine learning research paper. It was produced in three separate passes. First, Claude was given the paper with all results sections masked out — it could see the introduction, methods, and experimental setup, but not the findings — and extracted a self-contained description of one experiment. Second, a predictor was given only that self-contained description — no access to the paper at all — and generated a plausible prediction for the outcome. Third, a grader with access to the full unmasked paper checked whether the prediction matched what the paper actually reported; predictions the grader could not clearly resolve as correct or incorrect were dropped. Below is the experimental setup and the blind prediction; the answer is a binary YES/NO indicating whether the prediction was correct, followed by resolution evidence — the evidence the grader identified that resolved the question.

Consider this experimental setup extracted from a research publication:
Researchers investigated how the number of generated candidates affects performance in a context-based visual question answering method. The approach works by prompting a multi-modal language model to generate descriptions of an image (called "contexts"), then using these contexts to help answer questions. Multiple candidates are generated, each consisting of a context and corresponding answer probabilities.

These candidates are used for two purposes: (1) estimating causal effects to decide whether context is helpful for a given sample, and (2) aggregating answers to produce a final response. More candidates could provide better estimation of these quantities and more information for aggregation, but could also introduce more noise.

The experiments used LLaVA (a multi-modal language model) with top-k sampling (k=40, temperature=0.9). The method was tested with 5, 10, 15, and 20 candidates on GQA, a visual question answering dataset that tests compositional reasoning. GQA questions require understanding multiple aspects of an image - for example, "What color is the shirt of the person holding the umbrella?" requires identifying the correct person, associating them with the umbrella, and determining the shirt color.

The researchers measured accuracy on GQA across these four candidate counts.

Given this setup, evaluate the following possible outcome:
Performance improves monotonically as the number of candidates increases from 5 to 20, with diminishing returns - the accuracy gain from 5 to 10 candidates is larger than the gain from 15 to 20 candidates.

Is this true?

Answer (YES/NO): NO